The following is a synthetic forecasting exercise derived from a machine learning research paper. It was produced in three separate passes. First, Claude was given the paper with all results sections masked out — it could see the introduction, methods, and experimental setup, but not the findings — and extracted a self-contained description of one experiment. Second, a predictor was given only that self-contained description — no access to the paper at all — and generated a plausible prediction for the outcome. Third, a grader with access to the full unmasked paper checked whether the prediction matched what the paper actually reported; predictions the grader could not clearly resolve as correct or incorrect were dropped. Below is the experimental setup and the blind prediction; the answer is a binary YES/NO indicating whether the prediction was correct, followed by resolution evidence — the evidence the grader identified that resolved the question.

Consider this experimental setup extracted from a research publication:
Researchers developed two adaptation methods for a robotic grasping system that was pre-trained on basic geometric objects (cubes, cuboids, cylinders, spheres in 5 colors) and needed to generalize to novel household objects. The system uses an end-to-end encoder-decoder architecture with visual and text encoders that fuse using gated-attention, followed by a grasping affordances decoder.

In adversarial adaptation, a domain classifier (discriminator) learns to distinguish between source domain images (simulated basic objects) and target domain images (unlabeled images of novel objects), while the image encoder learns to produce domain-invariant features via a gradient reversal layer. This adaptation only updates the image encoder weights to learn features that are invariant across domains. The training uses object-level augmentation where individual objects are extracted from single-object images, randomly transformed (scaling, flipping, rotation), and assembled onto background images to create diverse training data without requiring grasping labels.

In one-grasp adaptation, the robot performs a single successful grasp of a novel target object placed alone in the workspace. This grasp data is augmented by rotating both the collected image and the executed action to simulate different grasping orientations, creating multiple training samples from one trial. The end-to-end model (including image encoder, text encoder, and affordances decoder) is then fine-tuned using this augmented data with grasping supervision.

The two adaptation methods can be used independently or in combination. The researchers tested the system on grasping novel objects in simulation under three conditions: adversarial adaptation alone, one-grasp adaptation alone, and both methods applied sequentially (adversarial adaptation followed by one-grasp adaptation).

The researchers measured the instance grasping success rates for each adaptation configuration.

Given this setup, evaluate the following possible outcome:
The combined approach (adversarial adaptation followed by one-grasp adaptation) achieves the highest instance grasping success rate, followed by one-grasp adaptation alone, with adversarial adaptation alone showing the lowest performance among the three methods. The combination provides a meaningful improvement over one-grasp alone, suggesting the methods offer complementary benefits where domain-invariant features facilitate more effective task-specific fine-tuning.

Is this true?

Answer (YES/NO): YES